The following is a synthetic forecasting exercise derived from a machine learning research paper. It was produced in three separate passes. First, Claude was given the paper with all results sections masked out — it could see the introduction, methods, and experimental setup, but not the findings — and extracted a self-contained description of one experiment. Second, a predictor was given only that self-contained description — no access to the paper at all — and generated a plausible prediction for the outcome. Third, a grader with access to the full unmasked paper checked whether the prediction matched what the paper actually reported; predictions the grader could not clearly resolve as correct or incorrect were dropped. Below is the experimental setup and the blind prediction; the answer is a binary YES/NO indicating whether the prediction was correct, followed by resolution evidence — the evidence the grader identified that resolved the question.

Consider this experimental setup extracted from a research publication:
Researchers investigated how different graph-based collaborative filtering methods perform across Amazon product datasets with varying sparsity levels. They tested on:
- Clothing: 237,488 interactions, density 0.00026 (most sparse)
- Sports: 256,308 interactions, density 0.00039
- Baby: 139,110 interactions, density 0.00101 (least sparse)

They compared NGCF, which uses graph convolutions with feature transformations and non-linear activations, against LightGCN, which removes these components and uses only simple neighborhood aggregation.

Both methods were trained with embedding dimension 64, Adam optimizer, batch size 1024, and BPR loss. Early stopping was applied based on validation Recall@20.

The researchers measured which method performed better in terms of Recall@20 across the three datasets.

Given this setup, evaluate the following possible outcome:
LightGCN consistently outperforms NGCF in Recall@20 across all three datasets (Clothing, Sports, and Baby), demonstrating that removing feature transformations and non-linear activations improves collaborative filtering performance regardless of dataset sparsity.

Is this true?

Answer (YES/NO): YES